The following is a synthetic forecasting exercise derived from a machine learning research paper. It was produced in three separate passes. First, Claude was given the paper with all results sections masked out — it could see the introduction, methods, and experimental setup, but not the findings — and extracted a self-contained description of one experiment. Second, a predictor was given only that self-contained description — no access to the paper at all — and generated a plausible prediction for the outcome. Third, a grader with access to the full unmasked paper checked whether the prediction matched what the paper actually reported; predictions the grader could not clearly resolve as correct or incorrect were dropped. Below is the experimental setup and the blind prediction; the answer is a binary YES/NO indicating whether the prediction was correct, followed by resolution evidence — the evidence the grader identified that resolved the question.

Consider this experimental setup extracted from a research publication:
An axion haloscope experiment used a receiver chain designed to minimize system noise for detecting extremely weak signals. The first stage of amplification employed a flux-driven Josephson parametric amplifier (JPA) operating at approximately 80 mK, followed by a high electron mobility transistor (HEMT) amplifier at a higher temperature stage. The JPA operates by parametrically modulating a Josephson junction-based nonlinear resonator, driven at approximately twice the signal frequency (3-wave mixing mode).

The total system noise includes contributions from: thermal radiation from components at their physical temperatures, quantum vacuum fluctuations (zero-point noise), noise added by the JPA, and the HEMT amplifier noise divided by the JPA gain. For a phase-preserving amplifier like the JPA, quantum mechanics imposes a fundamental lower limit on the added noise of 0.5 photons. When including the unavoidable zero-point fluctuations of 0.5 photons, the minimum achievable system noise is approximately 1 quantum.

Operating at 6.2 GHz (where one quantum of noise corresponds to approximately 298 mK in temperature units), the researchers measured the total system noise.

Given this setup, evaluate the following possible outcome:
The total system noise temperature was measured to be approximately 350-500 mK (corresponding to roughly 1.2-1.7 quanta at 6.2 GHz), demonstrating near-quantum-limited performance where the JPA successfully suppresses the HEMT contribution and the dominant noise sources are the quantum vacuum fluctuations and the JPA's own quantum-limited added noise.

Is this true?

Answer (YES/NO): NO